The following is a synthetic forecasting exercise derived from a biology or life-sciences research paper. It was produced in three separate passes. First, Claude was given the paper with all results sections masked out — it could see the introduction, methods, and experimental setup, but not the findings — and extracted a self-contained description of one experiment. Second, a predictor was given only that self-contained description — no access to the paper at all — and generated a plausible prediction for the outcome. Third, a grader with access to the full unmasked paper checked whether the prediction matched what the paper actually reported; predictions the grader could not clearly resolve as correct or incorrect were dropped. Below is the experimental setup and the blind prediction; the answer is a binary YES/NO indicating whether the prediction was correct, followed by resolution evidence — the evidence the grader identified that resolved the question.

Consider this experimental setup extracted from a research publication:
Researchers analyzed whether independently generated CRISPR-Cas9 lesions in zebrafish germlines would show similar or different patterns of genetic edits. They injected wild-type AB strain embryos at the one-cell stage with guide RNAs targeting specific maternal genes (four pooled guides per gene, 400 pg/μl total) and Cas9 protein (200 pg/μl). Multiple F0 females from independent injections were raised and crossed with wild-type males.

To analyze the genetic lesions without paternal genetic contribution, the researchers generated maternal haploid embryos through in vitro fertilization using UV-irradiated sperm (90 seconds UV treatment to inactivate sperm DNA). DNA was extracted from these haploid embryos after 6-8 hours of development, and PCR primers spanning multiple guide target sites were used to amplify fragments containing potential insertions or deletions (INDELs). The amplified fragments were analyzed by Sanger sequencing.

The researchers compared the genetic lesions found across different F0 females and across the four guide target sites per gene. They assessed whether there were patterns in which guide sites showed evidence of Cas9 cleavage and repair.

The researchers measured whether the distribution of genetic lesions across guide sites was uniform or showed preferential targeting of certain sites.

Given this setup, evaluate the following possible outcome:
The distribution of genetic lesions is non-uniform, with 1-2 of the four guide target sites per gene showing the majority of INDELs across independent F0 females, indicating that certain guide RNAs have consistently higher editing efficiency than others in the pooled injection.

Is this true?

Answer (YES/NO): YES